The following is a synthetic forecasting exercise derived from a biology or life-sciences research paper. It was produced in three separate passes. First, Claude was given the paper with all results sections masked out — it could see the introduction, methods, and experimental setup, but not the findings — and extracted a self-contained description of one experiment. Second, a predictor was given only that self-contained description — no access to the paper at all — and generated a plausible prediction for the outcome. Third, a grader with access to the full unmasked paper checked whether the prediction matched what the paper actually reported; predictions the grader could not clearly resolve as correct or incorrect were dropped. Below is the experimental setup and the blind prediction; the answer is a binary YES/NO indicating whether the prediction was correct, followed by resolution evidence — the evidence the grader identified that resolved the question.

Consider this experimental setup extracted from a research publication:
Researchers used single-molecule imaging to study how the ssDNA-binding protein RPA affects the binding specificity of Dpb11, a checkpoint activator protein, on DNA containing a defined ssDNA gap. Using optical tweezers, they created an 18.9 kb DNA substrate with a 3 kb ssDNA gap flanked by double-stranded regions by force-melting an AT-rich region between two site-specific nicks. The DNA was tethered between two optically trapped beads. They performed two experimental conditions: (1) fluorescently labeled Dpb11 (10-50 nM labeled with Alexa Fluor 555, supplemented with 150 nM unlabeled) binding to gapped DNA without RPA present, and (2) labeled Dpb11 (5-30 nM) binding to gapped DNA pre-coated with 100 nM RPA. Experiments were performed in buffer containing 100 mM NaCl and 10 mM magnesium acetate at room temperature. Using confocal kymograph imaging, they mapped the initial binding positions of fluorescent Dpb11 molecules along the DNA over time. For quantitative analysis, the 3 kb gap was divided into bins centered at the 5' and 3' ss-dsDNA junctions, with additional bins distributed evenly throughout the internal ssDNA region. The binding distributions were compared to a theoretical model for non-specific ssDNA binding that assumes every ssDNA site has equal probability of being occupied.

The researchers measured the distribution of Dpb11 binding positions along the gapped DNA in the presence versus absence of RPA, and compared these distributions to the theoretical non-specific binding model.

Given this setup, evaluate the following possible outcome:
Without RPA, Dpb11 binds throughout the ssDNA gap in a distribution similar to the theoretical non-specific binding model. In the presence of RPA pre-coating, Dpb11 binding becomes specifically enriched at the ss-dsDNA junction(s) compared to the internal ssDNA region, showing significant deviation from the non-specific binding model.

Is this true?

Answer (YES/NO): YES